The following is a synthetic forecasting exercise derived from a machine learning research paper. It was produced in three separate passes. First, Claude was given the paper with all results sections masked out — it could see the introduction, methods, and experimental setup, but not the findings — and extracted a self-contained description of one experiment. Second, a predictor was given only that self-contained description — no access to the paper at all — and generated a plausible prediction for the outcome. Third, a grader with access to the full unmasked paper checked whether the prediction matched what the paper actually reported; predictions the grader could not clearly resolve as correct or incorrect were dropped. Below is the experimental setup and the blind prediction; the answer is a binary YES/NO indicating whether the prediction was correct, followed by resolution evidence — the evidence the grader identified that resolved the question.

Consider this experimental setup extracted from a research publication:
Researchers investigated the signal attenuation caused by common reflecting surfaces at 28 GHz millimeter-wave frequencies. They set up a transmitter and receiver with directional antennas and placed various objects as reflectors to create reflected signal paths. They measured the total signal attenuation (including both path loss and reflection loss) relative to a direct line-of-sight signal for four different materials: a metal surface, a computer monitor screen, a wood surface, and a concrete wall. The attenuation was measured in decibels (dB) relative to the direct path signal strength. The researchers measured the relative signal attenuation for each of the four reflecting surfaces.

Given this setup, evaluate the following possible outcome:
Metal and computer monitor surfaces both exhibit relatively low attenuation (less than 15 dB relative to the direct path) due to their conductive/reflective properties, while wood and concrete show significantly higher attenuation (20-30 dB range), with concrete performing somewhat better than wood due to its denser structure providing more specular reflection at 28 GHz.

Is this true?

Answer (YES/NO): NO